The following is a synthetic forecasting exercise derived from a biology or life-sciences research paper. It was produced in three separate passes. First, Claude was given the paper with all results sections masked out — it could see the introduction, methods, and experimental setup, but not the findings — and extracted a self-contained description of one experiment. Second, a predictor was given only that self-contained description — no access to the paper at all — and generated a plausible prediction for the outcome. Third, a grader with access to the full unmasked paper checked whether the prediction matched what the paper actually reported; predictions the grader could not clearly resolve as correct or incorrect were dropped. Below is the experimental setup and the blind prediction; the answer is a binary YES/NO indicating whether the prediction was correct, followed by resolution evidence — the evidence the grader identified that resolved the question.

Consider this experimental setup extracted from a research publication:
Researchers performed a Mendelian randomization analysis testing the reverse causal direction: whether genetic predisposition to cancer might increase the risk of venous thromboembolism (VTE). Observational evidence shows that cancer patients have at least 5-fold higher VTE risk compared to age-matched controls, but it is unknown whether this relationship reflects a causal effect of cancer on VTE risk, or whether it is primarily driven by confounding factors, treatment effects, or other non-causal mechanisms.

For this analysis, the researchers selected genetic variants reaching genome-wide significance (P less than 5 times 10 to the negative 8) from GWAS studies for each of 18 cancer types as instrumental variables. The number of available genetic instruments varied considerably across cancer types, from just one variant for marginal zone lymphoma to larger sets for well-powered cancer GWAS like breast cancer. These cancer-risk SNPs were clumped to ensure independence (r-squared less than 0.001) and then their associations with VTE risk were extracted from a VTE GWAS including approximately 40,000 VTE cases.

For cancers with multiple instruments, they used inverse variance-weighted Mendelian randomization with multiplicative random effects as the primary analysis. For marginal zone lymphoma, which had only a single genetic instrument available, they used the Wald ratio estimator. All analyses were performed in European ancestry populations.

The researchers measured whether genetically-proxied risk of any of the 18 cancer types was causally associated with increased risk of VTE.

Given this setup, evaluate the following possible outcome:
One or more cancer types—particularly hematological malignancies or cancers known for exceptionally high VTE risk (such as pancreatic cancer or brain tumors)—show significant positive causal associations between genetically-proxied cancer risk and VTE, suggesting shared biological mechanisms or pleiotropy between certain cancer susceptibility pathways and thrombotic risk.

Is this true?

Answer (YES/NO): NO